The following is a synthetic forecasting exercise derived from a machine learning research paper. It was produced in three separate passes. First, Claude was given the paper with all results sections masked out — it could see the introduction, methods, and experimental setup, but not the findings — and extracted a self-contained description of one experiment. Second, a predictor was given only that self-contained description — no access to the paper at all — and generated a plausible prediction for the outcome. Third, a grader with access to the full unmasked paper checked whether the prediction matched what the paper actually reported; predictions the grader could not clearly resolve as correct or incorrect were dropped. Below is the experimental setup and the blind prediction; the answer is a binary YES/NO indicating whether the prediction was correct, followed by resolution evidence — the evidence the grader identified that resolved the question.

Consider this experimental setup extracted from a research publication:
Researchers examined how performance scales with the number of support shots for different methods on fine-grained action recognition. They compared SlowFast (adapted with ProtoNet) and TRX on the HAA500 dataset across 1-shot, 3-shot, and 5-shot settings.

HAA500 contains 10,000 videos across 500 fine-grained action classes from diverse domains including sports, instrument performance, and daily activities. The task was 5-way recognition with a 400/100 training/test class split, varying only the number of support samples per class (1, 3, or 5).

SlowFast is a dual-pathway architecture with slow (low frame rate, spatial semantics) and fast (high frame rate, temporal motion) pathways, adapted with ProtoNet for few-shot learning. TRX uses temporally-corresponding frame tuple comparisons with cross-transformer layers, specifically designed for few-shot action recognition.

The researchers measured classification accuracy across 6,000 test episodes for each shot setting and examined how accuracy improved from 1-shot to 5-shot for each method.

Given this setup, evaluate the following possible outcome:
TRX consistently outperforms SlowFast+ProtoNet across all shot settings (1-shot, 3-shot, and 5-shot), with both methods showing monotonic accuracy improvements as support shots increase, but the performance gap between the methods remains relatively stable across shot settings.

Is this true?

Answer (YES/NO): NO